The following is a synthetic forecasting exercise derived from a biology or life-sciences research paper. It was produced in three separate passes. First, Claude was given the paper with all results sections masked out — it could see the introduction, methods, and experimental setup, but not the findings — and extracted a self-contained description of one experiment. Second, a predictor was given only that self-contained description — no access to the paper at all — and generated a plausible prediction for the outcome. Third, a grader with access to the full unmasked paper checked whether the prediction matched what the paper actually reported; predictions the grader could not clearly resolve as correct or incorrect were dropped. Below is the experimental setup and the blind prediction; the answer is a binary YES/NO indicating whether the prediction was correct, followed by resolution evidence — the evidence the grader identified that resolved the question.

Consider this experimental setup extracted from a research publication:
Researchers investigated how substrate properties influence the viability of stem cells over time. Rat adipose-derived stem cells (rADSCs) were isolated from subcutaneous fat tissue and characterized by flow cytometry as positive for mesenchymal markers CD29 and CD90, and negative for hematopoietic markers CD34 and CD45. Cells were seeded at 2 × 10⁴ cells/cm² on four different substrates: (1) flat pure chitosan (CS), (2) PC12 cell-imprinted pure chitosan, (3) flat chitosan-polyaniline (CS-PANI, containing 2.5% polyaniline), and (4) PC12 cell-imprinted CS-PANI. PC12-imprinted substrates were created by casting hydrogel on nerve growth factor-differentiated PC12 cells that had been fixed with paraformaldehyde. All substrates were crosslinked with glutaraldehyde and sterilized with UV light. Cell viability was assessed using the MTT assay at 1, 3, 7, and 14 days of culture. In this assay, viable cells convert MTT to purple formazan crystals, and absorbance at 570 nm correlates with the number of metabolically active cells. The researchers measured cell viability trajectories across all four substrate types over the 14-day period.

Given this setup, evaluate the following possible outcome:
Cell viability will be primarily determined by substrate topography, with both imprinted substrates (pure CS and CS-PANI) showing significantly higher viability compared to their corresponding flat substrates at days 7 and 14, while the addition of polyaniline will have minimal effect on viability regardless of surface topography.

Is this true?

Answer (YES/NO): NO